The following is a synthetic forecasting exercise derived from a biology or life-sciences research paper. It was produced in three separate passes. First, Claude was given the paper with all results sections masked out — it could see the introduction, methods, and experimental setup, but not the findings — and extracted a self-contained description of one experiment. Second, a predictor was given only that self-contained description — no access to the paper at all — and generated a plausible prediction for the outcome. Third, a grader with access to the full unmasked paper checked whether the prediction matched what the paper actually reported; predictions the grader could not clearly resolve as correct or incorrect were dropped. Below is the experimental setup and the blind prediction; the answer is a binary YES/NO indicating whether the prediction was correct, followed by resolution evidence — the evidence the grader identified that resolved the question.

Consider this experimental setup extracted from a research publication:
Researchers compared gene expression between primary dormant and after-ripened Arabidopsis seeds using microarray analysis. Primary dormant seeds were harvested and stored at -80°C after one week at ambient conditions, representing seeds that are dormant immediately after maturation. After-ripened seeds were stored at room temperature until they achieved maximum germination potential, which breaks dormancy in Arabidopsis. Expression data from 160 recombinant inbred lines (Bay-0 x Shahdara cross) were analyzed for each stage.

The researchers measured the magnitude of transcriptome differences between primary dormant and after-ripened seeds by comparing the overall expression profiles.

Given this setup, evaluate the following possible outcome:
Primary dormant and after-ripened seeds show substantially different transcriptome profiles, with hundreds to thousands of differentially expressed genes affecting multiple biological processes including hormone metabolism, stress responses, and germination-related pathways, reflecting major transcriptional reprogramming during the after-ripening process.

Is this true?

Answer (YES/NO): NO